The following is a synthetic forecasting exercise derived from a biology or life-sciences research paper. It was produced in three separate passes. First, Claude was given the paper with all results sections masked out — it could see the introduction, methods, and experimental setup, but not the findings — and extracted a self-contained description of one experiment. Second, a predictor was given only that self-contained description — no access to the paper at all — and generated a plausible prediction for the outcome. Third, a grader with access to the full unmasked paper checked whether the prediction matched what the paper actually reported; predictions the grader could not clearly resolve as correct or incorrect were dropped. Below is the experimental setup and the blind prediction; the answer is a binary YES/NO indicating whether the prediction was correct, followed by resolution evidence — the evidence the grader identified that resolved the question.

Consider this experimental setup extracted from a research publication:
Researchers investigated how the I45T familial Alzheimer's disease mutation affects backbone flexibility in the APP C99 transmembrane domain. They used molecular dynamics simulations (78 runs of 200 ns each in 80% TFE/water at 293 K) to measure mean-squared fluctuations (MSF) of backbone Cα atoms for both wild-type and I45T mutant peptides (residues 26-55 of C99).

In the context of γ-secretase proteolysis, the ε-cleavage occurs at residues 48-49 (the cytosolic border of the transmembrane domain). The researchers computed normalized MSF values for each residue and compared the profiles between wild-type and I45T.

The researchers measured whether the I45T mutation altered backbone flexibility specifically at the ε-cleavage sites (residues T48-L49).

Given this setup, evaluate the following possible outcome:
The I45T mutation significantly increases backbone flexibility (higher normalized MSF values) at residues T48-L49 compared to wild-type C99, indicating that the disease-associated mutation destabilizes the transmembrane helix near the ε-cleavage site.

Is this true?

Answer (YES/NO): NO